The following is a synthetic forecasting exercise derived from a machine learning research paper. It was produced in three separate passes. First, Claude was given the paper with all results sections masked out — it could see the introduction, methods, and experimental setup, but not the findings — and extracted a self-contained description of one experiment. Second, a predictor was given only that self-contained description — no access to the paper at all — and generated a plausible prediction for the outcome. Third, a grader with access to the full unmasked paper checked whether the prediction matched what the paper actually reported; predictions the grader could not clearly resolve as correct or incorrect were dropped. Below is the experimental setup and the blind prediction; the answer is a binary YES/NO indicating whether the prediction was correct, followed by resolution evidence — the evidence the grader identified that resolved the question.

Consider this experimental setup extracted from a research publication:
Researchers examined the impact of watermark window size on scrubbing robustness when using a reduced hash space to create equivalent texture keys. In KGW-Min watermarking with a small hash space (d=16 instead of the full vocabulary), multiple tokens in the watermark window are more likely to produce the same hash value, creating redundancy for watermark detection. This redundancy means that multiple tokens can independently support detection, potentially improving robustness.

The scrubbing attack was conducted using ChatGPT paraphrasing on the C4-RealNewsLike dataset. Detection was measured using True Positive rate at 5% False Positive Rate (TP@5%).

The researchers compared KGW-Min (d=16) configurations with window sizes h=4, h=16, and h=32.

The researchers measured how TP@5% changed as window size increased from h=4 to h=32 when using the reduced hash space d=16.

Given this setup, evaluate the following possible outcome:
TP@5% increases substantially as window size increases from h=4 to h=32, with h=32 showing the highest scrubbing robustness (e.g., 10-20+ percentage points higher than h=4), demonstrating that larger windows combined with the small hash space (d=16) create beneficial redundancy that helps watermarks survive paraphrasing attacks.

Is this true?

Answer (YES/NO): NO